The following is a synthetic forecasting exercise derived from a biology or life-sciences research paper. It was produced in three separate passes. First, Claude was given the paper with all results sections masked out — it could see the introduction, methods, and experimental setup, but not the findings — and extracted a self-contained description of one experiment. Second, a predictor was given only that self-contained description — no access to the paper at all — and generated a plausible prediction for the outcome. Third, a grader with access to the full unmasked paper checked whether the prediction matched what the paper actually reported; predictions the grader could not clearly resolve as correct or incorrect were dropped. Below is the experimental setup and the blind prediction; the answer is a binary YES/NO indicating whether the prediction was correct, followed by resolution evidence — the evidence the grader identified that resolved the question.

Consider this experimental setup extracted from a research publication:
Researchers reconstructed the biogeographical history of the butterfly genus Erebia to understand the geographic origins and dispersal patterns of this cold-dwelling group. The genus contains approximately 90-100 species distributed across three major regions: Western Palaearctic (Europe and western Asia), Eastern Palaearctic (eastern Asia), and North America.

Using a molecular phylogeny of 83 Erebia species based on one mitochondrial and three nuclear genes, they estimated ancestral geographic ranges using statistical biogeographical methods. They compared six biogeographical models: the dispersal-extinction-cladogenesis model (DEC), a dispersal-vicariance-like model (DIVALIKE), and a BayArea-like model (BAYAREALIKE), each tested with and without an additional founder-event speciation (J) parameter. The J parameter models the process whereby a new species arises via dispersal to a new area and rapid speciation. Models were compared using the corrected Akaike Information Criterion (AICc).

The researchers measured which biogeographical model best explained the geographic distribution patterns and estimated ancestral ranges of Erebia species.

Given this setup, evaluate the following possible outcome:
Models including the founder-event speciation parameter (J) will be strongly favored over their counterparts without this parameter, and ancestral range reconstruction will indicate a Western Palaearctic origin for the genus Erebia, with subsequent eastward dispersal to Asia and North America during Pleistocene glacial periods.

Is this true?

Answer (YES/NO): NO